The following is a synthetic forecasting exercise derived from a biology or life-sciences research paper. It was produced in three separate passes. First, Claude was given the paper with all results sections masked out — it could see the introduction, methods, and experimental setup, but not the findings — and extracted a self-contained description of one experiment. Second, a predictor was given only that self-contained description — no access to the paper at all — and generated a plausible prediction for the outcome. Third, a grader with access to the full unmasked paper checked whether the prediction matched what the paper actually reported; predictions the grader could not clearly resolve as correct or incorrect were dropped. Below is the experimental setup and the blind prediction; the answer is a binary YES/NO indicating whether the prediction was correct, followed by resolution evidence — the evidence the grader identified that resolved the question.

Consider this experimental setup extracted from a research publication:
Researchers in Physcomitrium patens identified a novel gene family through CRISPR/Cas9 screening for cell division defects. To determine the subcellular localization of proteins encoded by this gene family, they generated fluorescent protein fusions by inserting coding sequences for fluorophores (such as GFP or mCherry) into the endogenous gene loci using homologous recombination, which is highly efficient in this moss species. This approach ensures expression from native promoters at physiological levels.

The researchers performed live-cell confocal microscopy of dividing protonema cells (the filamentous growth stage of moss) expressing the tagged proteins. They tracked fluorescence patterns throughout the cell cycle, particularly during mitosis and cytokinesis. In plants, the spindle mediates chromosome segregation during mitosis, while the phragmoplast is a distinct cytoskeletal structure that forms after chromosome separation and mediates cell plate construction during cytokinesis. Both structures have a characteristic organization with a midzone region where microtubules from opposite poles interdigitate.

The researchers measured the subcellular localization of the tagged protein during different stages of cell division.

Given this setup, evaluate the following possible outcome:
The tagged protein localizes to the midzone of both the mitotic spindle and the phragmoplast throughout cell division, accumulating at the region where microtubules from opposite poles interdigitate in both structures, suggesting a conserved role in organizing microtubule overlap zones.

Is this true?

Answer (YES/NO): YES